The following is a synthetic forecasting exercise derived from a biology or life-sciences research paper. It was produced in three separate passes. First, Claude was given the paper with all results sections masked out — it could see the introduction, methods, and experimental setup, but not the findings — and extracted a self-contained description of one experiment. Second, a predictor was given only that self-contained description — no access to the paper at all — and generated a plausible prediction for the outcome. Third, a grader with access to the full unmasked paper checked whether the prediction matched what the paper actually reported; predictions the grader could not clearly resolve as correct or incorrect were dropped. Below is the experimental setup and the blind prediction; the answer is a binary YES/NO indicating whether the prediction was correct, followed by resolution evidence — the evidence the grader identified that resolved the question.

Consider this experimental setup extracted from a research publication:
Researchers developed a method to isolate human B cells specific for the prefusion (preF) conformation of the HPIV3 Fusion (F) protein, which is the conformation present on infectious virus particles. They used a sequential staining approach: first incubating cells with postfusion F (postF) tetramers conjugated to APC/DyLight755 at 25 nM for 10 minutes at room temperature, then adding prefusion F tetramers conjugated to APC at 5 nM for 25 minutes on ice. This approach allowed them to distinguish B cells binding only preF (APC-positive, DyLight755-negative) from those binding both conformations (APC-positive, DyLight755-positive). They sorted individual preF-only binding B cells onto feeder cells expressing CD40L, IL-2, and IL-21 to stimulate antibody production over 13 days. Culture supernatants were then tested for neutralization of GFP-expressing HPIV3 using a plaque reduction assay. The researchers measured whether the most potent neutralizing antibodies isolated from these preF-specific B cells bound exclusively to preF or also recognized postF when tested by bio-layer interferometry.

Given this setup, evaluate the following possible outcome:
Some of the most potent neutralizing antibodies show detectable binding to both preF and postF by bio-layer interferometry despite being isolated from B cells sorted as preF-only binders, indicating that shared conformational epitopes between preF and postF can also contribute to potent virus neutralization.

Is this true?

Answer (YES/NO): NO